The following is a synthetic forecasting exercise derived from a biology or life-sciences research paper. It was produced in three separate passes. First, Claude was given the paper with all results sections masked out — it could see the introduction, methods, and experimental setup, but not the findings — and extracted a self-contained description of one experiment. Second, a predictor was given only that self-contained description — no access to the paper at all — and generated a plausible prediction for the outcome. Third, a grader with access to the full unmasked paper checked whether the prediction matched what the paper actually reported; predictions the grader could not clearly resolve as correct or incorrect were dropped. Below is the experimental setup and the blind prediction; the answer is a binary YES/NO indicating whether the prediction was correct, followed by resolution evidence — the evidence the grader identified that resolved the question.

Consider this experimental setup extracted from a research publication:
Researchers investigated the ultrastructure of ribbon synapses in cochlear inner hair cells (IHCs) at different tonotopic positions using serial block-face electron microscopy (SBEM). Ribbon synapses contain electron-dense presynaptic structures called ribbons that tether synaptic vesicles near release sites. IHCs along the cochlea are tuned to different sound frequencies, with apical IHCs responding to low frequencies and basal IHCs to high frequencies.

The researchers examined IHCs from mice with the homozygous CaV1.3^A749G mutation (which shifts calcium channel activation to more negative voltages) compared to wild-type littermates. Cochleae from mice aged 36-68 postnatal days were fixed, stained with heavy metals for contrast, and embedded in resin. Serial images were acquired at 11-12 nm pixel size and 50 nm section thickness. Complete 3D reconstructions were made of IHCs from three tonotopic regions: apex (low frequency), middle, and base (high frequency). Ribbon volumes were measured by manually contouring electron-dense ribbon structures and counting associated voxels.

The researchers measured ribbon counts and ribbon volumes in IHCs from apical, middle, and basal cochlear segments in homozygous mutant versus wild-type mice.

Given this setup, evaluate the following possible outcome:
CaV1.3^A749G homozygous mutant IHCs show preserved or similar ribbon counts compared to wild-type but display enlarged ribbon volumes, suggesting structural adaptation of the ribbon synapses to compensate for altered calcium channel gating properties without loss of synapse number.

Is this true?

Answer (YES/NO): NO